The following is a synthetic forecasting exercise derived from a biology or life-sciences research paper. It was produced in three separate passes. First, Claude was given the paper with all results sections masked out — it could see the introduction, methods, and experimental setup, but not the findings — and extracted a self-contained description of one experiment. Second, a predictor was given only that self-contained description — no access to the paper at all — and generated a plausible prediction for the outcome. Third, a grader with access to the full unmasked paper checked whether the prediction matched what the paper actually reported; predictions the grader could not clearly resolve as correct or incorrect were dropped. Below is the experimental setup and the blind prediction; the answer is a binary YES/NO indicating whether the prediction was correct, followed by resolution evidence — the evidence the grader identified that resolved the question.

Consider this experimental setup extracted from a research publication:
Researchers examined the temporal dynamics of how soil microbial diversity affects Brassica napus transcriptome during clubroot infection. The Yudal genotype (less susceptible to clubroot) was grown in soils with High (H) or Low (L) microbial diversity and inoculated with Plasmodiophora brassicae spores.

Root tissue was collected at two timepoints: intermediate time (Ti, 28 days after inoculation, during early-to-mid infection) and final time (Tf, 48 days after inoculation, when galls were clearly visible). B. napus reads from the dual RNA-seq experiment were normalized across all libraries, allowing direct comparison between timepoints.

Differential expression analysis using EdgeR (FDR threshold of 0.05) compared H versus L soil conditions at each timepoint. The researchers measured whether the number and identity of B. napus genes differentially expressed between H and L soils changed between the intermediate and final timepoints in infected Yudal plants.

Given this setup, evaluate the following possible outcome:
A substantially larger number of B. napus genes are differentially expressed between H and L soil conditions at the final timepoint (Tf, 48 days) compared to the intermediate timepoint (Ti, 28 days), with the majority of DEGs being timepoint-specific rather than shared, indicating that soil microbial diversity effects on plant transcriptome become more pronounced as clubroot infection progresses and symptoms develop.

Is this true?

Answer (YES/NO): NO